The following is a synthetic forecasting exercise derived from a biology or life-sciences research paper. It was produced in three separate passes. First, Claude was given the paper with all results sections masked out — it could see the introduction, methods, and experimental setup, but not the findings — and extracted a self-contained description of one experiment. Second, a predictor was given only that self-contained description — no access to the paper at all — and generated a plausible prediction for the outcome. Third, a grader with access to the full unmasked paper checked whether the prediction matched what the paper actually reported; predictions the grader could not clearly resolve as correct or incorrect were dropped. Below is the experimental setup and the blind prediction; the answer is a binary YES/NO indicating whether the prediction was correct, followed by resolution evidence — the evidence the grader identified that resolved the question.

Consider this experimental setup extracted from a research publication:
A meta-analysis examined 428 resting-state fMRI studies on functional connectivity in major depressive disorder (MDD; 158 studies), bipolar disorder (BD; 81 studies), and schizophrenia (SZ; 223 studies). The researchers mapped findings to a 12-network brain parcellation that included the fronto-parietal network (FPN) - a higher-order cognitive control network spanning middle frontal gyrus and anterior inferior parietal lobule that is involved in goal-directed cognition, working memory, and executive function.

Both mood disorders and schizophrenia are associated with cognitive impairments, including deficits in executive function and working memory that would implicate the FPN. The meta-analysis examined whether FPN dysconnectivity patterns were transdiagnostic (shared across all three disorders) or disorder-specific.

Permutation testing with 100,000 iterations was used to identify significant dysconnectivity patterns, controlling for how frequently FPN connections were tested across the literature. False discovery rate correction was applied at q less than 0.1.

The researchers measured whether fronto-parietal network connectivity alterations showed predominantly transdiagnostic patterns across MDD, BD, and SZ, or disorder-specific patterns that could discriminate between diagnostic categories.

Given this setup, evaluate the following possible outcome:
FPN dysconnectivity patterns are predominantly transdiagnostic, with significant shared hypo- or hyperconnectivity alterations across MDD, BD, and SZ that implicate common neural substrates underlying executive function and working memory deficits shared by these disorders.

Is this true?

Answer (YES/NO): YES